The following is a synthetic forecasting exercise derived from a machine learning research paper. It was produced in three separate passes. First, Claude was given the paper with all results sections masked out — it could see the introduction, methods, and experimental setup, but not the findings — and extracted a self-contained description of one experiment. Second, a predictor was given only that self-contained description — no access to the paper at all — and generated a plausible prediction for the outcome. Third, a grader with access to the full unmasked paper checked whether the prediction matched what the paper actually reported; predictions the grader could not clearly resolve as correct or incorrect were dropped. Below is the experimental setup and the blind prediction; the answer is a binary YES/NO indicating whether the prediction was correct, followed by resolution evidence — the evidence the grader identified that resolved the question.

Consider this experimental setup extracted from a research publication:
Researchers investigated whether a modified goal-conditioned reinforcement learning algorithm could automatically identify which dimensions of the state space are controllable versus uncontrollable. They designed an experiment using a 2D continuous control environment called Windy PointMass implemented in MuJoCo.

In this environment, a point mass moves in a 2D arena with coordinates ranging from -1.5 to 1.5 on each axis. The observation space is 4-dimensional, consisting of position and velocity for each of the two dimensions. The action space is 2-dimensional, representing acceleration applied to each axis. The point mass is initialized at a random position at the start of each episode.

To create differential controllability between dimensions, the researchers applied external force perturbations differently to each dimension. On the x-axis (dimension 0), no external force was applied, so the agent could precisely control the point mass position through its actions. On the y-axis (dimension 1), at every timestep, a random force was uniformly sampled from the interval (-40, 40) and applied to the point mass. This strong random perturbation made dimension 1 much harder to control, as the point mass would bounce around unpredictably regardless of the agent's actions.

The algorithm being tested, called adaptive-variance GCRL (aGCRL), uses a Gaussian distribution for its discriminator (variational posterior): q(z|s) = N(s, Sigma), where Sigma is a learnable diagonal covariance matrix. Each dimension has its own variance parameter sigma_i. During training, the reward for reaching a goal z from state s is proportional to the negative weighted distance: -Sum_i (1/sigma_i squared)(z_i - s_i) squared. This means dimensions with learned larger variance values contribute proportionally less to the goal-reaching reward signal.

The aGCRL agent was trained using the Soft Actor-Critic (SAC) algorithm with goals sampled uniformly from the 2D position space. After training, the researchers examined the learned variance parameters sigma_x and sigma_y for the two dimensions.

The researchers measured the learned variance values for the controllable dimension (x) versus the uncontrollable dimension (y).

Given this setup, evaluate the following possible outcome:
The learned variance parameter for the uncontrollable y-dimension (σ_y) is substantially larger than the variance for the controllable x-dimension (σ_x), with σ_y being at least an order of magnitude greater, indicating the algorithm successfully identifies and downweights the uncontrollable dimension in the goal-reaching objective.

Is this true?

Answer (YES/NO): NO